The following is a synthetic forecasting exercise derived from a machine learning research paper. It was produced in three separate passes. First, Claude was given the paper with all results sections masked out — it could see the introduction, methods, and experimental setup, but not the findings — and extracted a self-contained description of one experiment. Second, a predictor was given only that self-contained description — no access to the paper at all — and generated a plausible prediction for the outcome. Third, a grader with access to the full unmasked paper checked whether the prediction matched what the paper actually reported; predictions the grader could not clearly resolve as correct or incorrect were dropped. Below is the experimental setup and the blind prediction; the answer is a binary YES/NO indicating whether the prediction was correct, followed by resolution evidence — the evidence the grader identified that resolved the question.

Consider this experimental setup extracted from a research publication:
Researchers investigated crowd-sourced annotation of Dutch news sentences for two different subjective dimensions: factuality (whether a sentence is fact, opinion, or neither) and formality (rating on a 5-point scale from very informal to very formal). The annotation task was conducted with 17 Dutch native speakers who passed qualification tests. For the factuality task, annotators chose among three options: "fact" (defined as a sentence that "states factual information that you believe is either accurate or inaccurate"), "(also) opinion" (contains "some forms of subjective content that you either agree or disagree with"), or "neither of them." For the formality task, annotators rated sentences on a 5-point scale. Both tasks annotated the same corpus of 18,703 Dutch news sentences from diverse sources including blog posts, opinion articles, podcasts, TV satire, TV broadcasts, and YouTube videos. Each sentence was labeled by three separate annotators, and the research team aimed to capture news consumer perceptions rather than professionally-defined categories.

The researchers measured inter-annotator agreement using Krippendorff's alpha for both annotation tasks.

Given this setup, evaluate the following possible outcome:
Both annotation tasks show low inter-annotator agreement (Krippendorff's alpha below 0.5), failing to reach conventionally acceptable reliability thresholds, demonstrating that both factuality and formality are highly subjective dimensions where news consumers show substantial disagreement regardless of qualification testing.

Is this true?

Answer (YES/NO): NO